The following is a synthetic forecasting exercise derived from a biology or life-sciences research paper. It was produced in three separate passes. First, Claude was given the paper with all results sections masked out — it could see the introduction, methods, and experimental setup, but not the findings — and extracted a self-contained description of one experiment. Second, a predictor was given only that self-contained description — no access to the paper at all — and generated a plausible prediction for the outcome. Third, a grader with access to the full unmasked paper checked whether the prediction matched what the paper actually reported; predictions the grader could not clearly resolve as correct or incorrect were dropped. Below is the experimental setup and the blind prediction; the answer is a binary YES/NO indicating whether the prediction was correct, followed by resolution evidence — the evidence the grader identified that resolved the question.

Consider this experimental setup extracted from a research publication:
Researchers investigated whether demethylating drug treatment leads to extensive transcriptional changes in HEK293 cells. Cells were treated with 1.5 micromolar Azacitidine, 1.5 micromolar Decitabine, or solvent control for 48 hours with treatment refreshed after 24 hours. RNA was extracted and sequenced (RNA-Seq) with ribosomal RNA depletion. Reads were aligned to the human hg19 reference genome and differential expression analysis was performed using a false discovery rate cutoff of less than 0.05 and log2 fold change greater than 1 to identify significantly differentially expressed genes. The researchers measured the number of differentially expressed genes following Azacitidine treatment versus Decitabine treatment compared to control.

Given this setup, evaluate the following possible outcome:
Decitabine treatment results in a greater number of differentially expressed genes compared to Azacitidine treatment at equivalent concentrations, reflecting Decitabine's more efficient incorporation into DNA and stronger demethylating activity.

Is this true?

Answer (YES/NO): NO